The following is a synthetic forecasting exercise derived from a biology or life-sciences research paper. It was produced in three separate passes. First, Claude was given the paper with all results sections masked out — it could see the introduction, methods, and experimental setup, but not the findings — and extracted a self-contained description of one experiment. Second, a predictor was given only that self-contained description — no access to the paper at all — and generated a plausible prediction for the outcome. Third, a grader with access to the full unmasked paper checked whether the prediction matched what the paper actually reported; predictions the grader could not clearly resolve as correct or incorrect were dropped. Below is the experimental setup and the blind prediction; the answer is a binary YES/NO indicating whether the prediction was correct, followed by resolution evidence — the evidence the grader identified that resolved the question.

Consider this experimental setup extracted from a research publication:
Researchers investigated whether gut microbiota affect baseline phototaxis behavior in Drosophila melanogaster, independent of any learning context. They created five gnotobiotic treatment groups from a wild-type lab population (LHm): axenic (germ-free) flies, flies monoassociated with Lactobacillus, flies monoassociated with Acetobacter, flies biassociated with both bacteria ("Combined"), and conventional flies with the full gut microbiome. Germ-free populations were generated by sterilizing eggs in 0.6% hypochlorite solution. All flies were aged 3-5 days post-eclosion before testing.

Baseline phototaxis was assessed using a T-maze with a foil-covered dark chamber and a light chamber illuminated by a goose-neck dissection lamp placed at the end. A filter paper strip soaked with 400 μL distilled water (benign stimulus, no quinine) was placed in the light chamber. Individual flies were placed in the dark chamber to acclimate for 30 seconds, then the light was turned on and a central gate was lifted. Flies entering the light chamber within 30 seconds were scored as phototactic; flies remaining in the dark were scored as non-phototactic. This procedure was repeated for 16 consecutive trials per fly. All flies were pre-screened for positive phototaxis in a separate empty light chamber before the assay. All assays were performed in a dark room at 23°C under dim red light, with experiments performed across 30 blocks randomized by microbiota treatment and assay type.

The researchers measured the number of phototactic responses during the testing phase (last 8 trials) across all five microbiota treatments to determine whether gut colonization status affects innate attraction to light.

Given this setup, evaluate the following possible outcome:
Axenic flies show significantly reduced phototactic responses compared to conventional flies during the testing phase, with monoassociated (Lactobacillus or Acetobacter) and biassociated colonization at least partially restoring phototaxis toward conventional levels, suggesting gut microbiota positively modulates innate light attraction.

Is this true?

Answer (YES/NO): NO